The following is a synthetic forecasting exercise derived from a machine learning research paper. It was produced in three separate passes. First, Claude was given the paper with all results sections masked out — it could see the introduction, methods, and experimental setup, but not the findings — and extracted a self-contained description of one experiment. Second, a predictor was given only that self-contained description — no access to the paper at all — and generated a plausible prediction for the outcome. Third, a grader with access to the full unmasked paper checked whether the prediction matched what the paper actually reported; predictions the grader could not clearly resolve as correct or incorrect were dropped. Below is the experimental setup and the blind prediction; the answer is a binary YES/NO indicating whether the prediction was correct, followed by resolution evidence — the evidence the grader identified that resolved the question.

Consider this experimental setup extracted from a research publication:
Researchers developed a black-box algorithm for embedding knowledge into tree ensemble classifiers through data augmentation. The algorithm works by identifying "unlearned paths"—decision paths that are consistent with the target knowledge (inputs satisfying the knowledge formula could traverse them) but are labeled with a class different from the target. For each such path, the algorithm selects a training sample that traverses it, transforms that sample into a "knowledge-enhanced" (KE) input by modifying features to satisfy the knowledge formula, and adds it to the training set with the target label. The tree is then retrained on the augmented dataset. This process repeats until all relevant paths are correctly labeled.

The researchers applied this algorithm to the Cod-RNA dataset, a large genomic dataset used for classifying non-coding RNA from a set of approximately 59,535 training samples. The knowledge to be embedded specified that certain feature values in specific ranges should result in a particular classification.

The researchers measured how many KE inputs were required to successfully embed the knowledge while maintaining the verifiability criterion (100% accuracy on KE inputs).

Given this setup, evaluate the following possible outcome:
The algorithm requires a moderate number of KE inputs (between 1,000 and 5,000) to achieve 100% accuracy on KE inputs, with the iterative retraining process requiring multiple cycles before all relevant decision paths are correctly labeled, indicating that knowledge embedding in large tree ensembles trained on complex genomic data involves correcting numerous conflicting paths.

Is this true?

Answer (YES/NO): NO